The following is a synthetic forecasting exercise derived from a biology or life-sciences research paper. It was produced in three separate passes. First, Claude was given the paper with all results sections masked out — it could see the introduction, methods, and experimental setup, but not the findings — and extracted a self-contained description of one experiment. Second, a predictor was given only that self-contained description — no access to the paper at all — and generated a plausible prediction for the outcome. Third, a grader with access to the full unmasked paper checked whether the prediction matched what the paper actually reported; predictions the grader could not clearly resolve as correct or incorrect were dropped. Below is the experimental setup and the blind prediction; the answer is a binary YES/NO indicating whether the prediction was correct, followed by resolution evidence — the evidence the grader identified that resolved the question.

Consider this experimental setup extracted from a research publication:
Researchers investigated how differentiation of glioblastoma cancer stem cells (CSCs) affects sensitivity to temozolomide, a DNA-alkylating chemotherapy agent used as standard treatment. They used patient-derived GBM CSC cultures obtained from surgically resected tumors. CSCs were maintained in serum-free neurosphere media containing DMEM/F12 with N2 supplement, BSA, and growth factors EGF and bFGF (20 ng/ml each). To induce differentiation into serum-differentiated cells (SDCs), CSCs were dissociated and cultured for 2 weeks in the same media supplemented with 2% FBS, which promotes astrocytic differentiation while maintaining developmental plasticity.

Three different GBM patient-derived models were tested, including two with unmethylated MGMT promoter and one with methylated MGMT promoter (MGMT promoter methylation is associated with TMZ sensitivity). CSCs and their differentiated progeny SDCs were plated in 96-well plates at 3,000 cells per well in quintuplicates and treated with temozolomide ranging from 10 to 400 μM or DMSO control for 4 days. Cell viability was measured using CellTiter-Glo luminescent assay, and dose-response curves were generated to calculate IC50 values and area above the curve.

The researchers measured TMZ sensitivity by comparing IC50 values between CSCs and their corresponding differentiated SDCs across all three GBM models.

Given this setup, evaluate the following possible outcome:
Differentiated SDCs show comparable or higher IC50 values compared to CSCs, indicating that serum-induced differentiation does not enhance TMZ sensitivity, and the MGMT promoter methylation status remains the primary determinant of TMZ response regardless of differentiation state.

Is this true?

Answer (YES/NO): NO